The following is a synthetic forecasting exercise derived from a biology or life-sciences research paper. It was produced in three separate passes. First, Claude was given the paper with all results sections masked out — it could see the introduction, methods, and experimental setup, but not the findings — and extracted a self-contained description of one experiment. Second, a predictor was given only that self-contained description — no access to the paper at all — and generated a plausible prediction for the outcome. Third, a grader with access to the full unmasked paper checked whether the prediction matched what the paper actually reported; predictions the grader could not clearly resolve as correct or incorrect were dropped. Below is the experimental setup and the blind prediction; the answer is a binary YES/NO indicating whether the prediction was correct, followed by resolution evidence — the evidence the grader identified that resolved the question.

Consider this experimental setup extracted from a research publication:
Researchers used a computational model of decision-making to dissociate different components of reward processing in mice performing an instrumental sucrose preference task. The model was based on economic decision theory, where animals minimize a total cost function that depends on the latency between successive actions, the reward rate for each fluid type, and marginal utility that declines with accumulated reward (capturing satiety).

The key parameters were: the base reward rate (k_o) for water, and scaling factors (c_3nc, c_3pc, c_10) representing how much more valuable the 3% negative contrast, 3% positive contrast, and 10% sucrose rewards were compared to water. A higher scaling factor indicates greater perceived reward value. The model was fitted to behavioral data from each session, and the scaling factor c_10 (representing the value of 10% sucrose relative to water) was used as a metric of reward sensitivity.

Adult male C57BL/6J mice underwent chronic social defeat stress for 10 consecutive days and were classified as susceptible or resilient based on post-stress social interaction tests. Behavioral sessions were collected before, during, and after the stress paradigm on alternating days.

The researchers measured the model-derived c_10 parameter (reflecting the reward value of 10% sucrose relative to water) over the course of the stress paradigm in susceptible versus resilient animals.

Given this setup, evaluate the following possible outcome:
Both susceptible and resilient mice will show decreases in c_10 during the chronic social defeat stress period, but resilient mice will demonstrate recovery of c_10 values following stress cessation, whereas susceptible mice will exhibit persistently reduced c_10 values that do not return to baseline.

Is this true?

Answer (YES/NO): NO